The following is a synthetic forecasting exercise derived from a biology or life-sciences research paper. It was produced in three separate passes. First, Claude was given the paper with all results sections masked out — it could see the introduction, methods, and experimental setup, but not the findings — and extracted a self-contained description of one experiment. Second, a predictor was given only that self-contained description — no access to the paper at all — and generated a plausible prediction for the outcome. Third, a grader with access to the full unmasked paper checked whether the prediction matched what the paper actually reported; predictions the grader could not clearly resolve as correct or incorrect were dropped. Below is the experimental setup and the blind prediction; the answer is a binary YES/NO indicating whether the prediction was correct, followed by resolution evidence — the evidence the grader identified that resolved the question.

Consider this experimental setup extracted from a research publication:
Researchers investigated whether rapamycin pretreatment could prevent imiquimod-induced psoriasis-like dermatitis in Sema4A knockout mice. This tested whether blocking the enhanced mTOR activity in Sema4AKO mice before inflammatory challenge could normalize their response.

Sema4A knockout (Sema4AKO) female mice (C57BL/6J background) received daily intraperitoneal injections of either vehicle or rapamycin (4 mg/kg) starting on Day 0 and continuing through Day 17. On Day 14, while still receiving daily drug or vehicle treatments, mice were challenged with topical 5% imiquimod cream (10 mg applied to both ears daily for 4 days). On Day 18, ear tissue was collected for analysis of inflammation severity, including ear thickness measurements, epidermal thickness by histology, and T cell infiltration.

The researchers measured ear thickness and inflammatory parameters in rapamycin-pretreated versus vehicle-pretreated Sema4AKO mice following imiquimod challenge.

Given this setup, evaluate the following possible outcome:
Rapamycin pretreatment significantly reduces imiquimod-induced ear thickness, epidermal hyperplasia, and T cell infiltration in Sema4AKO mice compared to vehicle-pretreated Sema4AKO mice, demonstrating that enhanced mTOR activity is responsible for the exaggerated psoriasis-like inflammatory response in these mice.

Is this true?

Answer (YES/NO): NO